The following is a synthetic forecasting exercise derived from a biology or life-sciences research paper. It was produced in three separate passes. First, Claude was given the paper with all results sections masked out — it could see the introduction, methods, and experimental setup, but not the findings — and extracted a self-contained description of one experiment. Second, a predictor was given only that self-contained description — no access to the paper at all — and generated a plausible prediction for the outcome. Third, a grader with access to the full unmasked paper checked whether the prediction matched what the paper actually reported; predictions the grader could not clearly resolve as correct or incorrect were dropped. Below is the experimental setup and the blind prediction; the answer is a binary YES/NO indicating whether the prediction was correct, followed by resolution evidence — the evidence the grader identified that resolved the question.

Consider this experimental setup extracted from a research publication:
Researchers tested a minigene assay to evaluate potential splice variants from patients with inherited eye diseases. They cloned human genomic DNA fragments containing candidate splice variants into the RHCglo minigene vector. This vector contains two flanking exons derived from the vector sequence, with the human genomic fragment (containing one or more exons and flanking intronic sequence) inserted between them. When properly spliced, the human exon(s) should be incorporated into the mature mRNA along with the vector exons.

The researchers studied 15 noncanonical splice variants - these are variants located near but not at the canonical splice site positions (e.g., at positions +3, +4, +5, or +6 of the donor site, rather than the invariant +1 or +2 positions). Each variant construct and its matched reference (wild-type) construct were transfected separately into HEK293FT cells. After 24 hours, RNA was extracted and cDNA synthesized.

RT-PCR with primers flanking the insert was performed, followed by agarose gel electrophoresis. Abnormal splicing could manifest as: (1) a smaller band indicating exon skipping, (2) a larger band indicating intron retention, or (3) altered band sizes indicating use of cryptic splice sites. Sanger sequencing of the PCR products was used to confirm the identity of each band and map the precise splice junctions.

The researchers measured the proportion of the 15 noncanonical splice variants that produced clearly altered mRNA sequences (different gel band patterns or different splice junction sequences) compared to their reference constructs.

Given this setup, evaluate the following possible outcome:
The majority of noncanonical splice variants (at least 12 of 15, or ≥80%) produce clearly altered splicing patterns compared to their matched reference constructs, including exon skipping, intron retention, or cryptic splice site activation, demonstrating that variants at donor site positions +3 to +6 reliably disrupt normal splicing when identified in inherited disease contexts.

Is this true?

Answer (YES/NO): NO